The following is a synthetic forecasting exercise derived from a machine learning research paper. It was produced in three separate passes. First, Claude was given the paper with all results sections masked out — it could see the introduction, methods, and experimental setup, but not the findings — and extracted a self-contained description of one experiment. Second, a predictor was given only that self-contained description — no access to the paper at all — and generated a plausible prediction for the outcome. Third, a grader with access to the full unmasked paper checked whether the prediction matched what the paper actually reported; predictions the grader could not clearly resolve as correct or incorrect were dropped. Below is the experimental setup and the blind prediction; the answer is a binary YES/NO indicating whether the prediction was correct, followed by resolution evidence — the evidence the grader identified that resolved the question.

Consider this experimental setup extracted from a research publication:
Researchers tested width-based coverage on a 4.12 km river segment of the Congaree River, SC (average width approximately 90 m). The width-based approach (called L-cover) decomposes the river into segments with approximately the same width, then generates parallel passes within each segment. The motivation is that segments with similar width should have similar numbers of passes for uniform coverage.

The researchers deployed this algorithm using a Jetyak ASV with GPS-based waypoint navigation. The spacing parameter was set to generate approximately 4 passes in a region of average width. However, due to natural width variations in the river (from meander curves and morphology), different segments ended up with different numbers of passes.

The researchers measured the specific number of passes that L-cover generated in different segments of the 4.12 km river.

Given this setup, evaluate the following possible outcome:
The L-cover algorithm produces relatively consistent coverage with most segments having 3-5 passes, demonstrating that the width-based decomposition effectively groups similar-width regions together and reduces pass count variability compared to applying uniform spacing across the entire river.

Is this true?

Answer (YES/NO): NO